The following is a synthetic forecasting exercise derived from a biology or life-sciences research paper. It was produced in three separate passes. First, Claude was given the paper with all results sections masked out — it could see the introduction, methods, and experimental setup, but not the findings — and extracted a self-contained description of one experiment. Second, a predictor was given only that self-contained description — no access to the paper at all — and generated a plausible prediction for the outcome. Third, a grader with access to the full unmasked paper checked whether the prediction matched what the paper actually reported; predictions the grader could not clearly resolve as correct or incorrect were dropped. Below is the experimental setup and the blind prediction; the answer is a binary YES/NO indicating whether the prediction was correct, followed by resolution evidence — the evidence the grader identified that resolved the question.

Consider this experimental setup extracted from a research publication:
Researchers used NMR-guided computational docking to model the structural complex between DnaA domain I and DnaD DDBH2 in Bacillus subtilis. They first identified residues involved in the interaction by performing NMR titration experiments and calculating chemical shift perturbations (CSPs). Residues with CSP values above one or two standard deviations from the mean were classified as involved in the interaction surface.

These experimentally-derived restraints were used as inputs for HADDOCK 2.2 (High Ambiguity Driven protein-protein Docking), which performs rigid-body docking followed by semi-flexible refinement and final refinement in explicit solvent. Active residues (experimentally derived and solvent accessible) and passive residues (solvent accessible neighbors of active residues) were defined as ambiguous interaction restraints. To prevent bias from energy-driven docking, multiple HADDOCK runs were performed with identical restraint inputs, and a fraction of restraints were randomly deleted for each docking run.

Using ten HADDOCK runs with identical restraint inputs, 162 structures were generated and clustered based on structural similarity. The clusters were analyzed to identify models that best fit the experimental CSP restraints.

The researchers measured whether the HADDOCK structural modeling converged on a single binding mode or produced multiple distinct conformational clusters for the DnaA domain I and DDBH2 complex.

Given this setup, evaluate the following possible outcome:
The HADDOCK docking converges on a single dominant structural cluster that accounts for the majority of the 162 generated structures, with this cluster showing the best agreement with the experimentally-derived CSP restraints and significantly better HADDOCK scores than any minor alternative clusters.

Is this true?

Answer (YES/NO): NO